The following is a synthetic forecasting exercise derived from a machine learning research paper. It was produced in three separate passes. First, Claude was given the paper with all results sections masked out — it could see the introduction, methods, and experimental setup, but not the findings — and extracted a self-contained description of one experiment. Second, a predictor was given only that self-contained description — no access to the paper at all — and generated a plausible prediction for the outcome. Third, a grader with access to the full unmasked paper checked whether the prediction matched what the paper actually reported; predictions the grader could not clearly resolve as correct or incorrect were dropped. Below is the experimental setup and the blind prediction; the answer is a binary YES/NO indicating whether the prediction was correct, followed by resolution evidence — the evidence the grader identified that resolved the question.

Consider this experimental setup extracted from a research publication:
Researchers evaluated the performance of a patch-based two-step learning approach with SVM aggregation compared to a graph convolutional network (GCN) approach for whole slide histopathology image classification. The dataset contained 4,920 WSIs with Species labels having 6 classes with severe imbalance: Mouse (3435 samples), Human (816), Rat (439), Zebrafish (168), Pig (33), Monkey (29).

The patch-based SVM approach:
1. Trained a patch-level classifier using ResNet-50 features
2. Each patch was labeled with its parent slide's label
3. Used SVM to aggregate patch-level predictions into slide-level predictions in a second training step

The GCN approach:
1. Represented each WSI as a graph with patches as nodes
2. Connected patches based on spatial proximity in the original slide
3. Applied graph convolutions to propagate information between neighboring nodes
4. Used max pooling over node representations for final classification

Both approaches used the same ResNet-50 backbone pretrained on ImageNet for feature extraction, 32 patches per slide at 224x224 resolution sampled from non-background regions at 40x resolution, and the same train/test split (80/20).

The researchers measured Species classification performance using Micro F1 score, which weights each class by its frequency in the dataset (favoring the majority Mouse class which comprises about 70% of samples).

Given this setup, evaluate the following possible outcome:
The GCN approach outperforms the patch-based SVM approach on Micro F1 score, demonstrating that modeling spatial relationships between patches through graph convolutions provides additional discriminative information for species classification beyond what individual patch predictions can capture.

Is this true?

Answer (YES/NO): NO